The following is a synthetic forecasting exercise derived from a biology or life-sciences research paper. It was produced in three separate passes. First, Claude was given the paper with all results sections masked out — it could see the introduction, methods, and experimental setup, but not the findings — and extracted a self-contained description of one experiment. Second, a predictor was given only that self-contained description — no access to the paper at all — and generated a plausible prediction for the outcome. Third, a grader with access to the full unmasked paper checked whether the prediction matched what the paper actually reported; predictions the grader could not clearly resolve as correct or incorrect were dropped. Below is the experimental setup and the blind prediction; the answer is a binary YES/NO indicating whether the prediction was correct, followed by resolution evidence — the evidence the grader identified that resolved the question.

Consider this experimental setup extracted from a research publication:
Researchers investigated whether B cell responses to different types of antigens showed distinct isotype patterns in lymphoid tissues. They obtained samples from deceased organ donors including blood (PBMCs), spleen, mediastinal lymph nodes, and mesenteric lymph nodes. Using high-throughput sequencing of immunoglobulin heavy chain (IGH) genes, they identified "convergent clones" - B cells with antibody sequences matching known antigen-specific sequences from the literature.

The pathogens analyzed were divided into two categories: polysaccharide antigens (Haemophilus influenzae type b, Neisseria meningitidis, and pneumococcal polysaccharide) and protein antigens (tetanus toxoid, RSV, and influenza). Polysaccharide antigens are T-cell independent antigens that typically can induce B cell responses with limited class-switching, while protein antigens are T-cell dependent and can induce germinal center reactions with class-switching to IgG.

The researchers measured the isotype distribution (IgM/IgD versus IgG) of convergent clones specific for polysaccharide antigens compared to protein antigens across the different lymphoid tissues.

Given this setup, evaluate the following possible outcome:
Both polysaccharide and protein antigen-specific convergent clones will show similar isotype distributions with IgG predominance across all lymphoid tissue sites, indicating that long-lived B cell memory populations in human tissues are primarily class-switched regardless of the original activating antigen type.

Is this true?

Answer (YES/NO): NO